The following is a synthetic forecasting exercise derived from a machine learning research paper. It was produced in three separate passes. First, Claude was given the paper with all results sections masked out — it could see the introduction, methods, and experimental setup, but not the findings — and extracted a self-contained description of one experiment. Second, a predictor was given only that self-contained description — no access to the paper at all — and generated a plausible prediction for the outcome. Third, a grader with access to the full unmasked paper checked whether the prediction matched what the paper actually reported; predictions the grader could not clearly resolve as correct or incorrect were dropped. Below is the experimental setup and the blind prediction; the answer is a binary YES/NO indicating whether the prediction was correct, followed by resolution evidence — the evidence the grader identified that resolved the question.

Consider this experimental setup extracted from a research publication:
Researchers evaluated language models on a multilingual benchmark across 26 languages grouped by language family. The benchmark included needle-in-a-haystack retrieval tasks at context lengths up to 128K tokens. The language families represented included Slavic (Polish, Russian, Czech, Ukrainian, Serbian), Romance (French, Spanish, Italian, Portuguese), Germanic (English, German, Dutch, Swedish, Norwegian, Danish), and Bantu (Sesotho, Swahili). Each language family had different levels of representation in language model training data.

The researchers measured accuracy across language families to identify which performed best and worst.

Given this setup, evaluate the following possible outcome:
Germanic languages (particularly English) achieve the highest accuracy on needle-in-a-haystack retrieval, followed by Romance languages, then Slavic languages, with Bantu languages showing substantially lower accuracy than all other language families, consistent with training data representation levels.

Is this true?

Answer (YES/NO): NO